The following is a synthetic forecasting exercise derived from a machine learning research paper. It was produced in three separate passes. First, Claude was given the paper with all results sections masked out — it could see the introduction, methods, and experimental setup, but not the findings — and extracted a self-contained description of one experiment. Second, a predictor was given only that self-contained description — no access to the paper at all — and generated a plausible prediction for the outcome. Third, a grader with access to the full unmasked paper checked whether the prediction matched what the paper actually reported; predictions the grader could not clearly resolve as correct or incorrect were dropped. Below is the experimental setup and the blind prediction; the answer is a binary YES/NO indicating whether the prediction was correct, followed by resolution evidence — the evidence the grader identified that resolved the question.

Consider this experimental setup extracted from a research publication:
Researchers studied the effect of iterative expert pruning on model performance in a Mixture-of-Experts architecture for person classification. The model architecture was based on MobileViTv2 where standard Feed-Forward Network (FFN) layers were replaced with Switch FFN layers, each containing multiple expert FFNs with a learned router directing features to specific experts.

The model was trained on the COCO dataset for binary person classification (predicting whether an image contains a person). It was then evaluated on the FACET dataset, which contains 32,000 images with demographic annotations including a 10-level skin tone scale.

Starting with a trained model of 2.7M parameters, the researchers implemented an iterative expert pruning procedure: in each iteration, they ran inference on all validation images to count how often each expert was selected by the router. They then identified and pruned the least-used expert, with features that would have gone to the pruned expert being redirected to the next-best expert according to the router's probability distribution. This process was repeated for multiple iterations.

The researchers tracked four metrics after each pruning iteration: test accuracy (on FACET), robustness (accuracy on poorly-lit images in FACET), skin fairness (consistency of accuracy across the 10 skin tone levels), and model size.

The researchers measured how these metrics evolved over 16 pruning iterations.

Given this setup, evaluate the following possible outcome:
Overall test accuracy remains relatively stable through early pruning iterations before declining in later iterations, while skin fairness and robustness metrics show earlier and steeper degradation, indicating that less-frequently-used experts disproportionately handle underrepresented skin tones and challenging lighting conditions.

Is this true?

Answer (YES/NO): NO